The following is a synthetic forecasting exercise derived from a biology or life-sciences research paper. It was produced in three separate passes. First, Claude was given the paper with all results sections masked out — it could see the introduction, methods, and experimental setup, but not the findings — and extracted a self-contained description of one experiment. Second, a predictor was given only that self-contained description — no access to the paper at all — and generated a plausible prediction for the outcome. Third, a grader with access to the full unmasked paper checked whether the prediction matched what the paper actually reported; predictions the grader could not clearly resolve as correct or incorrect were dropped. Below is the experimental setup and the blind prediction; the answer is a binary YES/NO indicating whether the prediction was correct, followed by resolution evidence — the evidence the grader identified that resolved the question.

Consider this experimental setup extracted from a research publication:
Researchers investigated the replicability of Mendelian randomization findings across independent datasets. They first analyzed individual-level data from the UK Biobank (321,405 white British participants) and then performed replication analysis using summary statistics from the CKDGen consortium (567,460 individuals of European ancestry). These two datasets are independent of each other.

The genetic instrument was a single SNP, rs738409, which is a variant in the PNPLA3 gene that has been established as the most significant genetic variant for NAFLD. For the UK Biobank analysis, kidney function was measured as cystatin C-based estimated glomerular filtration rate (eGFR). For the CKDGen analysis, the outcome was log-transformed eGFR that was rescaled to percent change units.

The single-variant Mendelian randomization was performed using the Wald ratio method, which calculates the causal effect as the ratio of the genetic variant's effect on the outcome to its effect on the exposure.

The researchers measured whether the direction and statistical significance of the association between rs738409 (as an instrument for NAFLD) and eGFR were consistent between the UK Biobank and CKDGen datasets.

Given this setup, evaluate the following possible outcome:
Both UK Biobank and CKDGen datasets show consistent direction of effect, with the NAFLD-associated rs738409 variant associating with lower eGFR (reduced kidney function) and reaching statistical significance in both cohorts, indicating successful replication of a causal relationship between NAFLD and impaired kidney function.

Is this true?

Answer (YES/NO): YES